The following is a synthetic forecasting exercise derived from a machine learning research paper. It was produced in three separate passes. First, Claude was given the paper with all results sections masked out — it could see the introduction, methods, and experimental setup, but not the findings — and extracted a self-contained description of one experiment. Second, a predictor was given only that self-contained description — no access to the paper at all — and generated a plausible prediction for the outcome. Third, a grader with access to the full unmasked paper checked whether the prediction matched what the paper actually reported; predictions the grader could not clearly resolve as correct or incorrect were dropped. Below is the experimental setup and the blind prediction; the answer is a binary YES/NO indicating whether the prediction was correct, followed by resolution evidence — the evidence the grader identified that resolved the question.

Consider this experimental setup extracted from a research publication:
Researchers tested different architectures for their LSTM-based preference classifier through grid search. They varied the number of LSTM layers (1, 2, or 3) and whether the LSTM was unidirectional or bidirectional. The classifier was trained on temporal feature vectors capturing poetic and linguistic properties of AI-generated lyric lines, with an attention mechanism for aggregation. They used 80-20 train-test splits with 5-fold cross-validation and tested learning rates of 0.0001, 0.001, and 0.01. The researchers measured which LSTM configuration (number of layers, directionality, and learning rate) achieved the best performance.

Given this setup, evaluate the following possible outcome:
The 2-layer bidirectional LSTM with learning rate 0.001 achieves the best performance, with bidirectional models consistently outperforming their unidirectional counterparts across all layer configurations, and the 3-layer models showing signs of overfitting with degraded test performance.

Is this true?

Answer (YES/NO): NO